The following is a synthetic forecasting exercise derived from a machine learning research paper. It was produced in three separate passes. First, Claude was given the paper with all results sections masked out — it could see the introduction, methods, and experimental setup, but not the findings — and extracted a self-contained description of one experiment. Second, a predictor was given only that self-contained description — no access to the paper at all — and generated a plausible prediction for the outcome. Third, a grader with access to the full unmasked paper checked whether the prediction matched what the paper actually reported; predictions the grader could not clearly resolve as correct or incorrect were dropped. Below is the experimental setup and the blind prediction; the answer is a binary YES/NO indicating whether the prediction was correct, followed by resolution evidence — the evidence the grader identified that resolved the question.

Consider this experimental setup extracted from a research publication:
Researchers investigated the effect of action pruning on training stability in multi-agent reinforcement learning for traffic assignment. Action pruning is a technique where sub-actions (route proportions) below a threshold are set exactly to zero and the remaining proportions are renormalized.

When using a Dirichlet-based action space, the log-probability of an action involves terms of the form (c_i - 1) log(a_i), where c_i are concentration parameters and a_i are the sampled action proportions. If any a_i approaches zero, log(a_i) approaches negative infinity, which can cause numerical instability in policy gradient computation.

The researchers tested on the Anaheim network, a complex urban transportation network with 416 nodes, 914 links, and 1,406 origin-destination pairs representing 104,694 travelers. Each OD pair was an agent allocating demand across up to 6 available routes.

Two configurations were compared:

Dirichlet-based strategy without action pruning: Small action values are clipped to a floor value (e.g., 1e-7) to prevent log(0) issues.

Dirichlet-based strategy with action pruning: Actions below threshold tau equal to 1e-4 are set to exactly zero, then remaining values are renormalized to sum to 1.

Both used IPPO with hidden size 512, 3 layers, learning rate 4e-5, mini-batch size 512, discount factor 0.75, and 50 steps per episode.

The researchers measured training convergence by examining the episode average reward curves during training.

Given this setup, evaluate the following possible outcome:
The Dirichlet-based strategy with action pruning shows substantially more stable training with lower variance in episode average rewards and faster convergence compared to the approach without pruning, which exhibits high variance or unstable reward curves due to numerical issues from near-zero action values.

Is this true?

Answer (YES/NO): NO